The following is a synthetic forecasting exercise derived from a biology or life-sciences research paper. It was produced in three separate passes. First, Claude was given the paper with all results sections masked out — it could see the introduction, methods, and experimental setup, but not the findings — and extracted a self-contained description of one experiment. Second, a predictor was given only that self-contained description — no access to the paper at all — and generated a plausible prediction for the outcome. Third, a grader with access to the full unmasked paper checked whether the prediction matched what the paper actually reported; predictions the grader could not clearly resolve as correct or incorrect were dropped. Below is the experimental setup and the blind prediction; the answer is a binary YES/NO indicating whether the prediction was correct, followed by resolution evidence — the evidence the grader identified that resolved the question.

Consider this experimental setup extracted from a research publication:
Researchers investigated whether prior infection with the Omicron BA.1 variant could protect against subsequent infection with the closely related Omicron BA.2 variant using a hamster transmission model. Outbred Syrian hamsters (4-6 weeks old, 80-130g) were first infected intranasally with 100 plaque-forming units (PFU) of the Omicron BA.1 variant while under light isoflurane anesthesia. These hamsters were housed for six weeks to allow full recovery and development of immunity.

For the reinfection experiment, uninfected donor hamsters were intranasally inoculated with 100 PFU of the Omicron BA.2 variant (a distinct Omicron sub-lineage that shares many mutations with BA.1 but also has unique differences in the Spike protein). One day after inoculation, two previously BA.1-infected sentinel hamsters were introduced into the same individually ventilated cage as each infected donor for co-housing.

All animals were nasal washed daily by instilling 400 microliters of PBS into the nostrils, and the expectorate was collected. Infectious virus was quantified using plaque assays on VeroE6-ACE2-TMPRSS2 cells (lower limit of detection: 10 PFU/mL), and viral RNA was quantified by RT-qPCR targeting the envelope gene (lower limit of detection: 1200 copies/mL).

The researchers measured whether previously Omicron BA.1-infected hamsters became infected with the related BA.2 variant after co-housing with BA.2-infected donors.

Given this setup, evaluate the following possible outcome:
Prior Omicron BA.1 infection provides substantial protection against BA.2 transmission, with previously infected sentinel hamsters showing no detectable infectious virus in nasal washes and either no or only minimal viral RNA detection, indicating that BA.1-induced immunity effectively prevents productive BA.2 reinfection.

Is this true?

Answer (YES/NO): NO